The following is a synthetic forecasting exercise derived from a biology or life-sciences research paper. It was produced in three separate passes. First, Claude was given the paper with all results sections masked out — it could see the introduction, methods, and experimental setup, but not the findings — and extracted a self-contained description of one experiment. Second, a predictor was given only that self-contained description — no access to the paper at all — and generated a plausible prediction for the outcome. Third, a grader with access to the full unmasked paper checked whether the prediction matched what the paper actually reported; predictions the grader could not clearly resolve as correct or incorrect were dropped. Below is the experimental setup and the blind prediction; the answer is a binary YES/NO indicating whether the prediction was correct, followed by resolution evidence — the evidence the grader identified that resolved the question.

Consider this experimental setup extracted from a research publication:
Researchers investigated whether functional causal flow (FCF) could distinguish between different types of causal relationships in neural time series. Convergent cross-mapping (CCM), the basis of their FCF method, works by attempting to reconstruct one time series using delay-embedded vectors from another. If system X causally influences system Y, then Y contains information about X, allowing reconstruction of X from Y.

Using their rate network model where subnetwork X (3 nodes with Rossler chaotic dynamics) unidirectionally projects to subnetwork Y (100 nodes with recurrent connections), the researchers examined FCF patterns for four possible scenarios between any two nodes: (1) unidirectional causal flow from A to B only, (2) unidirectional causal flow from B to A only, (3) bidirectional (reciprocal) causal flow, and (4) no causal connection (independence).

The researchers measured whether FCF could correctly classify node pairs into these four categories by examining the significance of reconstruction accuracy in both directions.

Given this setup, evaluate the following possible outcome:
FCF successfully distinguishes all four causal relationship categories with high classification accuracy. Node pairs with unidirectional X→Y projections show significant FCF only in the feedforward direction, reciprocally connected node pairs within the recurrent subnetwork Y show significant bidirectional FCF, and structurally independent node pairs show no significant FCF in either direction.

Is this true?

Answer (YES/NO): NO